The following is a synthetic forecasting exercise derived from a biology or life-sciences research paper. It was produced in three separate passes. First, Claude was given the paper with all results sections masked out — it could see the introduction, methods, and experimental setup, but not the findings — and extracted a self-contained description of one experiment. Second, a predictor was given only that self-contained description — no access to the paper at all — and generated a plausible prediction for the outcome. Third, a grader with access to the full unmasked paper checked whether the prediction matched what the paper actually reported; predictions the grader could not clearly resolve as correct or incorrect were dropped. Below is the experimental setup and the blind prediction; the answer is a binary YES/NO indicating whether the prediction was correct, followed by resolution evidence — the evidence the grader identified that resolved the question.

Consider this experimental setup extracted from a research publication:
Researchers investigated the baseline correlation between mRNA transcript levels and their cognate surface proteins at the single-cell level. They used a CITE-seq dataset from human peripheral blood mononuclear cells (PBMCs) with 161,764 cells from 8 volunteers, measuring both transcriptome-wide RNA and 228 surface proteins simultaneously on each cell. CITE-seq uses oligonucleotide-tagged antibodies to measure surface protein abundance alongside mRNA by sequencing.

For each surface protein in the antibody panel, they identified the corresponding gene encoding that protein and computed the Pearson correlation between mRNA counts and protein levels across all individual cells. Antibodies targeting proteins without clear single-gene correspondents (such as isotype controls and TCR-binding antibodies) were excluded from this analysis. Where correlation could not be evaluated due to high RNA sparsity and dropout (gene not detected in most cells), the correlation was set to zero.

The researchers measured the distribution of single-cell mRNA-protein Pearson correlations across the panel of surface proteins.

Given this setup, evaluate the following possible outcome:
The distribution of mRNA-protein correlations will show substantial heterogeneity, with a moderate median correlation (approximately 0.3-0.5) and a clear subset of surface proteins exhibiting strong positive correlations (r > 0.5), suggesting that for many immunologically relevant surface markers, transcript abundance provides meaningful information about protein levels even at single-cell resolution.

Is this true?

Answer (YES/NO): NO